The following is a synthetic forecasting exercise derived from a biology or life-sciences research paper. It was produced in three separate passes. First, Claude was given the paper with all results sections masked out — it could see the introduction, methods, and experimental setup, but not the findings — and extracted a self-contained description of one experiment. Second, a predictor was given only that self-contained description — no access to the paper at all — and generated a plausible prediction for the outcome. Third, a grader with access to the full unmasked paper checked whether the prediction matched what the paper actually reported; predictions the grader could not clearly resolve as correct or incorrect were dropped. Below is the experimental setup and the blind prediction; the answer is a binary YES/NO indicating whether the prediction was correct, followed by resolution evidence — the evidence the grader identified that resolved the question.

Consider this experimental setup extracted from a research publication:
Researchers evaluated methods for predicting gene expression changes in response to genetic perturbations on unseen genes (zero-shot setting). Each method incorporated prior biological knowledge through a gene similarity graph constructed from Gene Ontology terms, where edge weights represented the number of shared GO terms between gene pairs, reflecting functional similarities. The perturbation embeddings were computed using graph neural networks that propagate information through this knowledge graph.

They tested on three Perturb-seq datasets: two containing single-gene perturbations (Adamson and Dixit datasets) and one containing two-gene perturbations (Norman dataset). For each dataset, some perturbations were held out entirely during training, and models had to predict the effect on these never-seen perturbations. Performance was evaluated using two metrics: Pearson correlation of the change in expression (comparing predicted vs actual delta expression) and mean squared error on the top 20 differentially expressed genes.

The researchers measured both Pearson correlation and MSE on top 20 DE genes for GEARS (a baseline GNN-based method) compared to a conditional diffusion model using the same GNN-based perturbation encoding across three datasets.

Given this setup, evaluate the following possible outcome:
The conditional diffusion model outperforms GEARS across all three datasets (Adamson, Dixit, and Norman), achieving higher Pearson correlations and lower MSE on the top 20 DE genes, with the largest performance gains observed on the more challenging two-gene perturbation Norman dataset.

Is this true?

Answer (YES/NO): NO